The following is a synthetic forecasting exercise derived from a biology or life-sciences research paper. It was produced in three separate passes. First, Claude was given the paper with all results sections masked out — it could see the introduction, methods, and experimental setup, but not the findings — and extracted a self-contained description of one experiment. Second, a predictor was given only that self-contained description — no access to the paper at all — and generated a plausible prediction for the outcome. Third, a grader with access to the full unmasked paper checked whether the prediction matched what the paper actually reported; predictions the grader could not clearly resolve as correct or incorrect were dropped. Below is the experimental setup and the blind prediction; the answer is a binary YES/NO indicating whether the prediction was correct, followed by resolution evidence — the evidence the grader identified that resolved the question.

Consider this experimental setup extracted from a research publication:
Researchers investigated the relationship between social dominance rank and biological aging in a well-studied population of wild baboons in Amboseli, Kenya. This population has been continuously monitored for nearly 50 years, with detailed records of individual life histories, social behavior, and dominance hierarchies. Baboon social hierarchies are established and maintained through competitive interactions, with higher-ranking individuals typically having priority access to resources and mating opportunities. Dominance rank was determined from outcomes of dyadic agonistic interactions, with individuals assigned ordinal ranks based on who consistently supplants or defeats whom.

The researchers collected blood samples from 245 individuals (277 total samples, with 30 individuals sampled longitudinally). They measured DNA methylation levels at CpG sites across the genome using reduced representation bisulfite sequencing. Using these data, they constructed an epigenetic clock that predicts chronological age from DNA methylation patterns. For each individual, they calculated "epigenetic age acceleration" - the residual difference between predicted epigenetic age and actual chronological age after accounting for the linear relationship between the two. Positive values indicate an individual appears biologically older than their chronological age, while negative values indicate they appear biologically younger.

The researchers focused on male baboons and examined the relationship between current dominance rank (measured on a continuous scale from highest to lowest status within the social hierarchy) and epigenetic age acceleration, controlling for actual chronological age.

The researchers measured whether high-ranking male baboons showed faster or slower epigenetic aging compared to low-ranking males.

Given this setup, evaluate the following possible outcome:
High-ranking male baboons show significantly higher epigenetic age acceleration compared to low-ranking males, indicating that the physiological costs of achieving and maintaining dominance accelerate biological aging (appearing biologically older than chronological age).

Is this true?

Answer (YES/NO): YES